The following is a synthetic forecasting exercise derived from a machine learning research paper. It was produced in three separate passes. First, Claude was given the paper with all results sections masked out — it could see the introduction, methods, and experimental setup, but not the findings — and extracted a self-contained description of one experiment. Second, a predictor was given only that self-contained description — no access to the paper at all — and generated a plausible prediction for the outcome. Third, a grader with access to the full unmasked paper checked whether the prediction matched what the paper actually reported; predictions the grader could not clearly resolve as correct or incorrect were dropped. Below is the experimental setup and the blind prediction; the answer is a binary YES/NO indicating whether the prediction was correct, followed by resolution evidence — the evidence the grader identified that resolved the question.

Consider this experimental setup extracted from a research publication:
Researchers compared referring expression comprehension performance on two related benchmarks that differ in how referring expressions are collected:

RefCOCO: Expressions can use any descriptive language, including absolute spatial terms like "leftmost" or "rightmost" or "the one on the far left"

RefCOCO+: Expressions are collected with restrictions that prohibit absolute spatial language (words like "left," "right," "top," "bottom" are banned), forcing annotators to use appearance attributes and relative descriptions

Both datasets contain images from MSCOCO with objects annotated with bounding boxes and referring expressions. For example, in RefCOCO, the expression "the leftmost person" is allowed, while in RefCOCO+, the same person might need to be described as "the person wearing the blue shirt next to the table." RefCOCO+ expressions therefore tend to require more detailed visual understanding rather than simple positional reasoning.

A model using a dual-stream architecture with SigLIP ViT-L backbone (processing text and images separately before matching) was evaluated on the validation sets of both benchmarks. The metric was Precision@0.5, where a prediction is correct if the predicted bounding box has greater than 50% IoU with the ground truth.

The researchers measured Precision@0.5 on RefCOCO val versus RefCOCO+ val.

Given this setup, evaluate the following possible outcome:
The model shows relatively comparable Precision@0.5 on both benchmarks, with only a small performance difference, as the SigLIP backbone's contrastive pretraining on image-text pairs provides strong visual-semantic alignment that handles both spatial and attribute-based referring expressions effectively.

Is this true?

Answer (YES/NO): NO